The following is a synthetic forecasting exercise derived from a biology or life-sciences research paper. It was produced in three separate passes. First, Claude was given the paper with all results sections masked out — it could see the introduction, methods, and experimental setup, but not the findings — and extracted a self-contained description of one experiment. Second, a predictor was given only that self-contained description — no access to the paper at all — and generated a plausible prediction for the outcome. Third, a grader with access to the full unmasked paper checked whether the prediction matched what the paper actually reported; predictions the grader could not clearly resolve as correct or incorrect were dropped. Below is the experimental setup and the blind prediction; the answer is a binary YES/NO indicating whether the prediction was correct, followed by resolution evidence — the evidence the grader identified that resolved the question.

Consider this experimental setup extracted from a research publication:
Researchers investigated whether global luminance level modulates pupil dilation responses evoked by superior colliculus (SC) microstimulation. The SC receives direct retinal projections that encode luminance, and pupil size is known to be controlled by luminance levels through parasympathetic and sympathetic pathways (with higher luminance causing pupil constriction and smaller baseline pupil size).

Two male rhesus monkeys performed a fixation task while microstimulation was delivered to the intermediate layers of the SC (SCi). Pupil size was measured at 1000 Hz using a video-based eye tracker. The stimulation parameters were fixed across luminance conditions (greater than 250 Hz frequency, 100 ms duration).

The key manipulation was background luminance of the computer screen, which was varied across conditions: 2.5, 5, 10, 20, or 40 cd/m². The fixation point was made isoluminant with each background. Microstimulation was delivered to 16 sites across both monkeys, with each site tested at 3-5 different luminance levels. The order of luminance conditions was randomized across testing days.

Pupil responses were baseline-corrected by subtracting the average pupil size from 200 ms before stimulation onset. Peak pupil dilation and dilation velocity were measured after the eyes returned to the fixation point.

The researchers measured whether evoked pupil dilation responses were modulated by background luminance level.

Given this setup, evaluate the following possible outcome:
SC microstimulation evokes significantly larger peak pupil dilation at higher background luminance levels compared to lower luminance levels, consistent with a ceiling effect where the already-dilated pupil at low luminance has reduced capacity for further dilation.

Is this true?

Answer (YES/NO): NO